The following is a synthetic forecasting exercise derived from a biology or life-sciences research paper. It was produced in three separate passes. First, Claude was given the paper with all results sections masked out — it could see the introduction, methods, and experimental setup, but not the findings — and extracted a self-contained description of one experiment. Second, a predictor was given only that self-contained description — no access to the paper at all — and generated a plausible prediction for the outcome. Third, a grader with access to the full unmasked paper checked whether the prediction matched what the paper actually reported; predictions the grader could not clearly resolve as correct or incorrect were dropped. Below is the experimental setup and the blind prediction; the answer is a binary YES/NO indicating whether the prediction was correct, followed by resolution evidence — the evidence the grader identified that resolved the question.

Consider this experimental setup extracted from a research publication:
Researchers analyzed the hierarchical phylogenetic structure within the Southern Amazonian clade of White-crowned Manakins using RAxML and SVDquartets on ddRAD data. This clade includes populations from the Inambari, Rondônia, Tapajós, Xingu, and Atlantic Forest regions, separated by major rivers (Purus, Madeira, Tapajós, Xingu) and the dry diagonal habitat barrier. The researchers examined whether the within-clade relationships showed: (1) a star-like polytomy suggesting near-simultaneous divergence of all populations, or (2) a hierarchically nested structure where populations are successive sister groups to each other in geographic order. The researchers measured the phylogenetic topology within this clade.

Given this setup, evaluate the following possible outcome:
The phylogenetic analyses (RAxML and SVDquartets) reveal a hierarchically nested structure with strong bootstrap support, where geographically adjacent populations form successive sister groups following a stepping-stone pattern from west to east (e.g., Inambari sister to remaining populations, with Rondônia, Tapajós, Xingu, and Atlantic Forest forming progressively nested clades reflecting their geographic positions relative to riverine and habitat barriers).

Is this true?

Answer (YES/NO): NO